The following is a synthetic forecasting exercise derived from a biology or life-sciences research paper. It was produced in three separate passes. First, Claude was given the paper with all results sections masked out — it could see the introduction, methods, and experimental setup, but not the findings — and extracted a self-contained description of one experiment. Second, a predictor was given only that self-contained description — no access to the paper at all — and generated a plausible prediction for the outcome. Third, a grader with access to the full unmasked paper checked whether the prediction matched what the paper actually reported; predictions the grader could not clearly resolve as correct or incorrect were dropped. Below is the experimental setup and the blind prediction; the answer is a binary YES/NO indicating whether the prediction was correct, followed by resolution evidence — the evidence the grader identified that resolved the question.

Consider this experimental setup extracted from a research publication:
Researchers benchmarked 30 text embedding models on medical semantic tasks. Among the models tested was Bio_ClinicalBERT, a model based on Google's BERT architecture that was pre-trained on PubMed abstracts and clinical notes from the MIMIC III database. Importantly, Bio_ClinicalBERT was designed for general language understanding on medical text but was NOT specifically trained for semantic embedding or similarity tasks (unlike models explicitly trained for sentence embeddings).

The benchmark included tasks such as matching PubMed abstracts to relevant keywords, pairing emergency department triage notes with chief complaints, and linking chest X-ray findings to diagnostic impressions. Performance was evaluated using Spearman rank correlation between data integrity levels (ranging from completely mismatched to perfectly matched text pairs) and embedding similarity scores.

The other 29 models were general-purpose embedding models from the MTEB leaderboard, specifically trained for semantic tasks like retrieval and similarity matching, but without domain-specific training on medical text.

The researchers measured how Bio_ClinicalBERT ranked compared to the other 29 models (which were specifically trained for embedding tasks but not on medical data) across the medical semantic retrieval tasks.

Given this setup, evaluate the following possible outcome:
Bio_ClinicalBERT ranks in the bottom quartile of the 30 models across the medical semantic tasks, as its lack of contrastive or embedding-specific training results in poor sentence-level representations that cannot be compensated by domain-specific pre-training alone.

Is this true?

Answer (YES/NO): YES